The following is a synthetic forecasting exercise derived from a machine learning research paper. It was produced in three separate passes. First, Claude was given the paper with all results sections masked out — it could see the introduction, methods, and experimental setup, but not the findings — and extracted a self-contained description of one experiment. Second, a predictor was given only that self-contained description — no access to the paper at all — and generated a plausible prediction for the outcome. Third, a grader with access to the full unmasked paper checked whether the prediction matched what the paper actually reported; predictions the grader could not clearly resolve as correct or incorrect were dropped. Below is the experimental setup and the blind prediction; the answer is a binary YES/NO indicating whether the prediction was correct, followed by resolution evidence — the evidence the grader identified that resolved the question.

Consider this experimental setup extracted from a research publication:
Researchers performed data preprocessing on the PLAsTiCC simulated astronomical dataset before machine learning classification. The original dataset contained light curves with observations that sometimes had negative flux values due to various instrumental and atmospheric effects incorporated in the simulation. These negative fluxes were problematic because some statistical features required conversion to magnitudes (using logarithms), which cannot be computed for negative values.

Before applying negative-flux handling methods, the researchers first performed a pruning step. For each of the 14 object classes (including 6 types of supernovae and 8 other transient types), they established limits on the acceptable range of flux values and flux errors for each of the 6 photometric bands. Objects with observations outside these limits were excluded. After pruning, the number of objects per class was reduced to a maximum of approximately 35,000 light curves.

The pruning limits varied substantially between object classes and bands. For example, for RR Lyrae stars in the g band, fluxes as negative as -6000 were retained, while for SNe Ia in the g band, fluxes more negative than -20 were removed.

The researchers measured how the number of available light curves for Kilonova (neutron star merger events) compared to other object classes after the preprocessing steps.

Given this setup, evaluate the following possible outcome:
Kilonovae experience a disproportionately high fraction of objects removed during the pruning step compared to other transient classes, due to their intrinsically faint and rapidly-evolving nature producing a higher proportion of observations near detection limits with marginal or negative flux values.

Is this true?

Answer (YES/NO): NO